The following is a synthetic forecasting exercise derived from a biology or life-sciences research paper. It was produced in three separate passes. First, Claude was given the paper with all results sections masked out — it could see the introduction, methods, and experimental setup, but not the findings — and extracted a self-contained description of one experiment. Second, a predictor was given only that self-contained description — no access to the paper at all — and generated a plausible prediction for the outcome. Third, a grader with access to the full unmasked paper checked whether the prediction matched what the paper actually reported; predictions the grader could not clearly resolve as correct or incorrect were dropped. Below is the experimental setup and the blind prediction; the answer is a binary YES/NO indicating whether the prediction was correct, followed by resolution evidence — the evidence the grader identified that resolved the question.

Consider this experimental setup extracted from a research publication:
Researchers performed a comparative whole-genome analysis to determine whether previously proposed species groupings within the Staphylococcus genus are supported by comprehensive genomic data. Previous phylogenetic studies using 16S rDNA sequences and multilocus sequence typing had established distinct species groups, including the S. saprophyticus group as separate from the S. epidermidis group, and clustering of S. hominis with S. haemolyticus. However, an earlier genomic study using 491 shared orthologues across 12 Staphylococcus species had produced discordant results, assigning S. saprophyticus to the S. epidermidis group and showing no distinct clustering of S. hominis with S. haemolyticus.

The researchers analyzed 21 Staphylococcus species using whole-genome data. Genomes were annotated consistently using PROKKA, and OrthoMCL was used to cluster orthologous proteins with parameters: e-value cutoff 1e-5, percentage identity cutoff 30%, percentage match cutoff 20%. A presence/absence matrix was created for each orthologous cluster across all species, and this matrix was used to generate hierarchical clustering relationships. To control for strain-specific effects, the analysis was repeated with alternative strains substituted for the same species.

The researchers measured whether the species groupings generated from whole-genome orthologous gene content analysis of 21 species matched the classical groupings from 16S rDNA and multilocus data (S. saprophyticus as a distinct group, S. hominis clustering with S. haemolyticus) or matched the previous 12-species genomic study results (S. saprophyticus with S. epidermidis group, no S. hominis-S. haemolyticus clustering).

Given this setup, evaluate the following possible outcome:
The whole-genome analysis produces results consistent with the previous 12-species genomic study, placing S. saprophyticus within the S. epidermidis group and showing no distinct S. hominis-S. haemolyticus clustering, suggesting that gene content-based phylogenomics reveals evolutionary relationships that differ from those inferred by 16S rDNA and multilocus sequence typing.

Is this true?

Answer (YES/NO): NO